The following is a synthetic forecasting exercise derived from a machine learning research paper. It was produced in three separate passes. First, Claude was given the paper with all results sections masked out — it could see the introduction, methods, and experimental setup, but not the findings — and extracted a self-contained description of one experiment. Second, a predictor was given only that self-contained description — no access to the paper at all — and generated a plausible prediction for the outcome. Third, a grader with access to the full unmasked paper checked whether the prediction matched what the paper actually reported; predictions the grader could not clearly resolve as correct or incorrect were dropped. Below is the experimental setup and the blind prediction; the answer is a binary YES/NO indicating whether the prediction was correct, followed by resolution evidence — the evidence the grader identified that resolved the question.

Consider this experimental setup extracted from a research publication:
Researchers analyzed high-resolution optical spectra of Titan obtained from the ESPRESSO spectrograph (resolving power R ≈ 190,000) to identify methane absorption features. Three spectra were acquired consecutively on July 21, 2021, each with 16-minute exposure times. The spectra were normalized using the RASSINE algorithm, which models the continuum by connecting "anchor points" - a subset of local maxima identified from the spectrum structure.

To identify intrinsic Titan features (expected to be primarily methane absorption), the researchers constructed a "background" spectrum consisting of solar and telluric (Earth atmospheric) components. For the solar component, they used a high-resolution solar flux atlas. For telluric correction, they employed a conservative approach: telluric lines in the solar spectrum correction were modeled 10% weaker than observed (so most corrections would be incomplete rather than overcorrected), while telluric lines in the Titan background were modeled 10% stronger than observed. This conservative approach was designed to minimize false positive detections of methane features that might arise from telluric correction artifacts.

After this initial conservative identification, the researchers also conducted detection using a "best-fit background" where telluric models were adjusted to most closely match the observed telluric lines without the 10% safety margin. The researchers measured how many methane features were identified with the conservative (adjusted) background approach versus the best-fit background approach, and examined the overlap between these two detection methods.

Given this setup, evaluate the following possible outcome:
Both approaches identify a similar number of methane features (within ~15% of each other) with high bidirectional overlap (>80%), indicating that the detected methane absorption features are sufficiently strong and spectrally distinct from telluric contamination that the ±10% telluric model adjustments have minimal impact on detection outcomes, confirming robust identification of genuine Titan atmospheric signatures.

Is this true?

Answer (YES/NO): YES